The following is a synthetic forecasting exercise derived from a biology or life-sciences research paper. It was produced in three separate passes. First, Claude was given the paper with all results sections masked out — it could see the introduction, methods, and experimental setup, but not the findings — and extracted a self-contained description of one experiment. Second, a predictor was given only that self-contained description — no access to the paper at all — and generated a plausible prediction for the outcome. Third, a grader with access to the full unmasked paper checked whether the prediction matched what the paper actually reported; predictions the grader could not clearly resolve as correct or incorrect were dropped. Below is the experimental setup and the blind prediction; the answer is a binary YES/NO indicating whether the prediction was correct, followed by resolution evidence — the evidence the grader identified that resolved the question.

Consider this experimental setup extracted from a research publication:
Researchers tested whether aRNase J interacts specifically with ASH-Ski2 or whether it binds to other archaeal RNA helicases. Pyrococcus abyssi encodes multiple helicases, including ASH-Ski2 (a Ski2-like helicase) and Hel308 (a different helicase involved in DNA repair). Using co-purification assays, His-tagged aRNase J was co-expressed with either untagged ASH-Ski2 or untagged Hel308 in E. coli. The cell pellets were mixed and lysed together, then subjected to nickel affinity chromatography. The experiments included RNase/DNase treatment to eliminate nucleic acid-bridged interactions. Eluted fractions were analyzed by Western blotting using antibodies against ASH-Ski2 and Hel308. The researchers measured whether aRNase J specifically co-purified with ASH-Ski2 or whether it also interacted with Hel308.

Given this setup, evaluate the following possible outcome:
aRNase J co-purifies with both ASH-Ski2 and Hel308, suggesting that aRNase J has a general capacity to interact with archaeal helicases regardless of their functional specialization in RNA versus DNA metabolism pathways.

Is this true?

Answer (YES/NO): NO